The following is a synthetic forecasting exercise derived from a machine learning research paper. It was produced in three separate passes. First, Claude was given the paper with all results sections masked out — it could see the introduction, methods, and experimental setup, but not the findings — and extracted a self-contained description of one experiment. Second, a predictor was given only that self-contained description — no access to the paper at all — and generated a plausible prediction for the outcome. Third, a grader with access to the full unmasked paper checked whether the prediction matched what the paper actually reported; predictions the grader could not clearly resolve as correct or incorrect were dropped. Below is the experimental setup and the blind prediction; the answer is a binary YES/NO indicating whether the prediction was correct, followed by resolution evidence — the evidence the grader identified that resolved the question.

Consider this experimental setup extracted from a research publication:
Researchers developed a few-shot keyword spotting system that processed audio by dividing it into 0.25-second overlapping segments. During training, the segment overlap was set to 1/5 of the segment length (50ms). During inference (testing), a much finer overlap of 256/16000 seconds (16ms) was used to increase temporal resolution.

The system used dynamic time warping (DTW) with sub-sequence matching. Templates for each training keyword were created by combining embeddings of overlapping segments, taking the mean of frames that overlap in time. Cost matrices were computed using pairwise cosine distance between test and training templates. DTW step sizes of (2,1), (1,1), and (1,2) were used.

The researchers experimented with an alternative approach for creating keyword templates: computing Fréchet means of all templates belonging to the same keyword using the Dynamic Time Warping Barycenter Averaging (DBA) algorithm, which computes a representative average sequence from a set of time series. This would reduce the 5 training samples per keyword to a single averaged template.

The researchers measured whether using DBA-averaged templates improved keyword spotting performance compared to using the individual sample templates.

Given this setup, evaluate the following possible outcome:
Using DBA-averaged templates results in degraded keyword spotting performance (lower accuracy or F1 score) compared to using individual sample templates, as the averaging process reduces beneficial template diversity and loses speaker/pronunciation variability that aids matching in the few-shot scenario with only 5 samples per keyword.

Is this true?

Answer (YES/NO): YES